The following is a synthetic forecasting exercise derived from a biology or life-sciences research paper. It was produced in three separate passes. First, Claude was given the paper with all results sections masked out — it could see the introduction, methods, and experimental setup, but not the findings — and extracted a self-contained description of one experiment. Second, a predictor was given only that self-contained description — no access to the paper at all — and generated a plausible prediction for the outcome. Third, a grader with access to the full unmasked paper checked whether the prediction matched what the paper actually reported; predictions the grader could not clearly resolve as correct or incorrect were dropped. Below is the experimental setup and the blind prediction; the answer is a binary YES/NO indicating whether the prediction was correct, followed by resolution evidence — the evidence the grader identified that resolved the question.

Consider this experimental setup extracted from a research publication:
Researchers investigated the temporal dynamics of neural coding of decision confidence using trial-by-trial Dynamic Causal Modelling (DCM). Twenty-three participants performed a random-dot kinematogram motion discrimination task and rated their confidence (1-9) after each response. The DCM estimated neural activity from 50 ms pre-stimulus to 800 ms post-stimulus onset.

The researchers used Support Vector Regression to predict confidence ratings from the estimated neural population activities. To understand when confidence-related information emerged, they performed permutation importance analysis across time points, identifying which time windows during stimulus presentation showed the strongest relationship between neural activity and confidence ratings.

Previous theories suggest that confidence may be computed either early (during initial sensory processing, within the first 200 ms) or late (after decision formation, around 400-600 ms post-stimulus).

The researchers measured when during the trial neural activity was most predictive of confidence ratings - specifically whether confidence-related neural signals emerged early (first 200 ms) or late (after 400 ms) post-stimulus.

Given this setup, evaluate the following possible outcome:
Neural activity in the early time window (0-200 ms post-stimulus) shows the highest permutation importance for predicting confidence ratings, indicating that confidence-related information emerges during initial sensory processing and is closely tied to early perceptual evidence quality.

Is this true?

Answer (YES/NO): NO